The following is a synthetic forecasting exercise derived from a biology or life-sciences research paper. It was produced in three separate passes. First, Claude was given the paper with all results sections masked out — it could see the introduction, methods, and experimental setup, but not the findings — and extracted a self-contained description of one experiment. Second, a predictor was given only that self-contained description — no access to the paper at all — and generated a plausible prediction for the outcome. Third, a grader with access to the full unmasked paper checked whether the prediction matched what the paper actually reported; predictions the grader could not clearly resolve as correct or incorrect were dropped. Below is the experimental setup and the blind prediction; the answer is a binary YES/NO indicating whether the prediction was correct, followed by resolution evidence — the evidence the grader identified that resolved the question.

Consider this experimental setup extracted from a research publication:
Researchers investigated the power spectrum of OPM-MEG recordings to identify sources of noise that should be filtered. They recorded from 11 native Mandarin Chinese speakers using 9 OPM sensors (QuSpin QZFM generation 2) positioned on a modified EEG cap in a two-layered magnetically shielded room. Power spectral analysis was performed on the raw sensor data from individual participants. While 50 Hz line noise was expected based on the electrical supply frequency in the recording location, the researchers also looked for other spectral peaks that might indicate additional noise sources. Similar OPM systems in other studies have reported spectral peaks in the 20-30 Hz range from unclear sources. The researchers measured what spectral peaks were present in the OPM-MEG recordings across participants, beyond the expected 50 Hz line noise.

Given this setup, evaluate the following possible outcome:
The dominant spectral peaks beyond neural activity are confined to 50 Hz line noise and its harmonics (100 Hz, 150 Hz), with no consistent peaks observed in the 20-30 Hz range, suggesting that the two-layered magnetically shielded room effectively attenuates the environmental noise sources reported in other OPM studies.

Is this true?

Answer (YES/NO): NO